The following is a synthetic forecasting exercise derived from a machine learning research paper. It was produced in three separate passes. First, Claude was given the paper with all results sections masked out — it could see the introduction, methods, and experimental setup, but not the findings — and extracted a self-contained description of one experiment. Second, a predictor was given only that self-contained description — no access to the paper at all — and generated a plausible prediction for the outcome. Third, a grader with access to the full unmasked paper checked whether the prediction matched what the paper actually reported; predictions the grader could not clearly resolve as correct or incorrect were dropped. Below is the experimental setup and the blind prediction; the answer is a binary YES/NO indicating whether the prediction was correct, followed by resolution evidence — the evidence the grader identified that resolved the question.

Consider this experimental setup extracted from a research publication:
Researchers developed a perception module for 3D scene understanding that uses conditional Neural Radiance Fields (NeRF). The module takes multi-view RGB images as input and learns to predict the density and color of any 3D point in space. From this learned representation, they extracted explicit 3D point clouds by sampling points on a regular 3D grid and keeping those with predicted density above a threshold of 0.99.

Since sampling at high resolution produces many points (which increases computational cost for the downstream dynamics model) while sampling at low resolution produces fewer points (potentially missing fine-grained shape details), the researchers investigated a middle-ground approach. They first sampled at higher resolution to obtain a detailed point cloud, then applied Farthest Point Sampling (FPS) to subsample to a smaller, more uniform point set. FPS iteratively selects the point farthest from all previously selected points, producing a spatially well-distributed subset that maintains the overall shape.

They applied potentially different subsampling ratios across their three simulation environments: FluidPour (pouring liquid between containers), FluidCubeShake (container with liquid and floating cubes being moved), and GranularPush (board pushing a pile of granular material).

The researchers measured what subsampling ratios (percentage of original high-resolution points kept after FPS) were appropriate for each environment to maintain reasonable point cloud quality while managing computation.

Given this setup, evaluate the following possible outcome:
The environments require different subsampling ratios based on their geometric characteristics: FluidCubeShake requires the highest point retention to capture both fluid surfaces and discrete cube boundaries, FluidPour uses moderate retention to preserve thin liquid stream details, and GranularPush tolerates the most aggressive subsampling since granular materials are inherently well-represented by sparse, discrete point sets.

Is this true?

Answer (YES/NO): NO